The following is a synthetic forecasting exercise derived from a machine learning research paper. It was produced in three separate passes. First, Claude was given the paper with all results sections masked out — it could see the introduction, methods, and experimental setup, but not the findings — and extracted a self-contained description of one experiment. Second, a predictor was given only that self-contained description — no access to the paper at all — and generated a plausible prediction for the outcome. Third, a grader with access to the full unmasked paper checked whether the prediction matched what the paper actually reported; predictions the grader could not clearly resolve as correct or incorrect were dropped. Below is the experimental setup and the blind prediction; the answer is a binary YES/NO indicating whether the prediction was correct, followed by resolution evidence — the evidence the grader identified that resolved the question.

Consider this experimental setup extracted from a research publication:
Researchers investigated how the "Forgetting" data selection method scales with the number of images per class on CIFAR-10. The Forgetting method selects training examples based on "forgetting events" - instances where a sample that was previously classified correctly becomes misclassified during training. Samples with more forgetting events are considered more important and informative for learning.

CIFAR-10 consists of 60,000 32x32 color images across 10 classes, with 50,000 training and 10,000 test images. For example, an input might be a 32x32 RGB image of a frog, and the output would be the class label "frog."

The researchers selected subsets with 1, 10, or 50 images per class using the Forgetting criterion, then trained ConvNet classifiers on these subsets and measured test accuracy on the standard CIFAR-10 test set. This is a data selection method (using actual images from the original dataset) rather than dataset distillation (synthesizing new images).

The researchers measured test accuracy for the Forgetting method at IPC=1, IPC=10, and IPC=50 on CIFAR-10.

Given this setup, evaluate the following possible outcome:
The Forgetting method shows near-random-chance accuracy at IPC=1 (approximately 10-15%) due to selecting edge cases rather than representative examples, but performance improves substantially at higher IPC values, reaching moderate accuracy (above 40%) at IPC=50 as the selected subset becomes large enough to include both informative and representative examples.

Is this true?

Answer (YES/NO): NO